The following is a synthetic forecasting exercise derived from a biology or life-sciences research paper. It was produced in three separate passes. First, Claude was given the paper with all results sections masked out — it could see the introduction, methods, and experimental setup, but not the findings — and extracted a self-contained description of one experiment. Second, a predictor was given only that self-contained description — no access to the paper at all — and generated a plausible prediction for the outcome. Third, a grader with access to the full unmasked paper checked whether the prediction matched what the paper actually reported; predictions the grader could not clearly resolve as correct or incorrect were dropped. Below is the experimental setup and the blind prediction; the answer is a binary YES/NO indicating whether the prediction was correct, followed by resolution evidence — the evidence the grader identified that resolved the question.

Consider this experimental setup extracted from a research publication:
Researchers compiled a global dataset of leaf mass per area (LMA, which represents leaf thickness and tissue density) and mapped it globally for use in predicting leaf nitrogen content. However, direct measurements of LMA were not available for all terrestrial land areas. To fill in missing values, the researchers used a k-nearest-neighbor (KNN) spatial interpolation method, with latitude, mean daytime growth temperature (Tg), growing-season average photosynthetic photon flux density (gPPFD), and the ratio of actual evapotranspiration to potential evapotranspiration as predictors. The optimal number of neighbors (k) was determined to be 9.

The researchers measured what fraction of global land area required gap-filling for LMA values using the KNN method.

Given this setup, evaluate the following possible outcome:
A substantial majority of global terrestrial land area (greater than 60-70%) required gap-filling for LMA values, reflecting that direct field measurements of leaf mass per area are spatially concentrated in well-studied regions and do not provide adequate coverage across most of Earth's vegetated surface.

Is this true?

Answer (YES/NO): YES